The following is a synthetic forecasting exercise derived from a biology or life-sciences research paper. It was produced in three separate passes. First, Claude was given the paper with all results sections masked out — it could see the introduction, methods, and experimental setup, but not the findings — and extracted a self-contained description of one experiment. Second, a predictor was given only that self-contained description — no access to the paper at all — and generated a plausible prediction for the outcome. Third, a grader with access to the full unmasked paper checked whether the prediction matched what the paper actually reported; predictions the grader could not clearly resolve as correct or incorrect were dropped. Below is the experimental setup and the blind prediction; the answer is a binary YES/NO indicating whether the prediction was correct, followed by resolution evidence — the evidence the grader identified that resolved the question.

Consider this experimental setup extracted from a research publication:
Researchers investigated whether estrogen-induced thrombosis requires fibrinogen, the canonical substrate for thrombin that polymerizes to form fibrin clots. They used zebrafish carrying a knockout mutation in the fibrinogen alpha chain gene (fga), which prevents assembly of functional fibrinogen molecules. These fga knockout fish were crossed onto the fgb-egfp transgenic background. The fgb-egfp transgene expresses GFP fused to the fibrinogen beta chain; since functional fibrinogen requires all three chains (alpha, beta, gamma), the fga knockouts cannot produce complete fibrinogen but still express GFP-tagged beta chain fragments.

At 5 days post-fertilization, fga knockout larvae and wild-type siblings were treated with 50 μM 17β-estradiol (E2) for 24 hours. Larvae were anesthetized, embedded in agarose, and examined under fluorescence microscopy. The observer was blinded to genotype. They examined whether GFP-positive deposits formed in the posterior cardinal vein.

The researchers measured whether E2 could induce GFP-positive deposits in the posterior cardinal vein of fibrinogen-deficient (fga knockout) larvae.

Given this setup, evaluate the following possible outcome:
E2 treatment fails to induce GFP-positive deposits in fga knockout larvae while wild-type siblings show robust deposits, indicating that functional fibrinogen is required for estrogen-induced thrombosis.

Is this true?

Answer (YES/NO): YES